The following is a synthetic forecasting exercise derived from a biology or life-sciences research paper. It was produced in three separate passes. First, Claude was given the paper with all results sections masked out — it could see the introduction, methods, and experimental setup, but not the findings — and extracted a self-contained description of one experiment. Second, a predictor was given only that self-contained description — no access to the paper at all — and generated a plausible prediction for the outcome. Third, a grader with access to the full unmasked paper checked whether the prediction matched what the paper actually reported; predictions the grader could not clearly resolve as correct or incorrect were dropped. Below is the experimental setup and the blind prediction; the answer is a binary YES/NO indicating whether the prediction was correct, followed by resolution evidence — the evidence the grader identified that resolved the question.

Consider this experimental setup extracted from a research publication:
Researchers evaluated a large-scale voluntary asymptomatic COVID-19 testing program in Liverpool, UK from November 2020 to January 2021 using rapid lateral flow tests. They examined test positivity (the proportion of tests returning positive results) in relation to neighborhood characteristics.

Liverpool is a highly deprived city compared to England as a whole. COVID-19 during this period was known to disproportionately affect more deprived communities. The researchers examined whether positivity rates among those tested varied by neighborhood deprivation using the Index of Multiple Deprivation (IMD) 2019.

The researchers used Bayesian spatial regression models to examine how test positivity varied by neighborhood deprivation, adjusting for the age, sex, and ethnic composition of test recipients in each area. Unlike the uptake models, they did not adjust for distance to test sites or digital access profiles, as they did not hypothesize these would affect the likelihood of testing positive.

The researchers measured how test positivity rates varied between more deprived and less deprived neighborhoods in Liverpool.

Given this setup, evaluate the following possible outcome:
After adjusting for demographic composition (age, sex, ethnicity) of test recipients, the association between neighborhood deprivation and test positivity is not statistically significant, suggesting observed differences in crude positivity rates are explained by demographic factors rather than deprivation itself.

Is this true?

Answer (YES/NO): NO